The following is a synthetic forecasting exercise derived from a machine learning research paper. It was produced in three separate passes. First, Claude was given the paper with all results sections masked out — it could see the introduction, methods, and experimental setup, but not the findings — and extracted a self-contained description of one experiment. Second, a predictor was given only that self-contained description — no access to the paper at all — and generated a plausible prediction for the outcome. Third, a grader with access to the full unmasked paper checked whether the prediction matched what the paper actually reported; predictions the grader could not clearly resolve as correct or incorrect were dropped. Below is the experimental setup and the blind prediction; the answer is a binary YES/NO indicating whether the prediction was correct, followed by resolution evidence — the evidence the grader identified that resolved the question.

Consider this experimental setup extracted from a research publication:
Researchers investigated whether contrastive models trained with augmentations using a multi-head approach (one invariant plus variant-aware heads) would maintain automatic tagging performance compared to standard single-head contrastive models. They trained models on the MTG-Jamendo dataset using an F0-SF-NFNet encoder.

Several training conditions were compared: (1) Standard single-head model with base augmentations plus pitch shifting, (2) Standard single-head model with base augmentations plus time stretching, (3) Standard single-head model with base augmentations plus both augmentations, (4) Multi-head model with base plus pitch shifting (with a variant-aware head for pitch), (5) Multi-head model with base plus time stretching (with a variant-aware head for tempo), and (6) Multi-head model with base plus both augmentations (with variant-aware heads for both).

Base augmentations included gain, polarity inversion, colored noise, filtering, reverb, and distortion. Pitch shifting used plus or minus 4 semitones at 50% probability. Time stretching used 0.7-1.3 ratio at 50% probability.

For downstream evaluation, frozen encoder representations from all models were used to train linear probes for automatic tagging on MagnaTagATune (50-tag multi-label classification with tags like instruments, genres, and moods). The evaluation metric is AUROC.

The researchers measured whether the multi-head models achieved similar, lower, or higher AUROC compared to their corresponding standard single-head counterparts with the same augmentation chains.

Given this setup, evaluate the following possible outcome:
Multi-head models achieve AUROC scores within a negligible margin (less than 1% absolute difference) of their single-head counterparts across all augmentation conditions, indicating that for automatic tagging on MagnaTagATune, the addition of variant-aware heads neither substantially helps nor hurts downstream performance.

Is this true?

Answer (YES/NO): YES